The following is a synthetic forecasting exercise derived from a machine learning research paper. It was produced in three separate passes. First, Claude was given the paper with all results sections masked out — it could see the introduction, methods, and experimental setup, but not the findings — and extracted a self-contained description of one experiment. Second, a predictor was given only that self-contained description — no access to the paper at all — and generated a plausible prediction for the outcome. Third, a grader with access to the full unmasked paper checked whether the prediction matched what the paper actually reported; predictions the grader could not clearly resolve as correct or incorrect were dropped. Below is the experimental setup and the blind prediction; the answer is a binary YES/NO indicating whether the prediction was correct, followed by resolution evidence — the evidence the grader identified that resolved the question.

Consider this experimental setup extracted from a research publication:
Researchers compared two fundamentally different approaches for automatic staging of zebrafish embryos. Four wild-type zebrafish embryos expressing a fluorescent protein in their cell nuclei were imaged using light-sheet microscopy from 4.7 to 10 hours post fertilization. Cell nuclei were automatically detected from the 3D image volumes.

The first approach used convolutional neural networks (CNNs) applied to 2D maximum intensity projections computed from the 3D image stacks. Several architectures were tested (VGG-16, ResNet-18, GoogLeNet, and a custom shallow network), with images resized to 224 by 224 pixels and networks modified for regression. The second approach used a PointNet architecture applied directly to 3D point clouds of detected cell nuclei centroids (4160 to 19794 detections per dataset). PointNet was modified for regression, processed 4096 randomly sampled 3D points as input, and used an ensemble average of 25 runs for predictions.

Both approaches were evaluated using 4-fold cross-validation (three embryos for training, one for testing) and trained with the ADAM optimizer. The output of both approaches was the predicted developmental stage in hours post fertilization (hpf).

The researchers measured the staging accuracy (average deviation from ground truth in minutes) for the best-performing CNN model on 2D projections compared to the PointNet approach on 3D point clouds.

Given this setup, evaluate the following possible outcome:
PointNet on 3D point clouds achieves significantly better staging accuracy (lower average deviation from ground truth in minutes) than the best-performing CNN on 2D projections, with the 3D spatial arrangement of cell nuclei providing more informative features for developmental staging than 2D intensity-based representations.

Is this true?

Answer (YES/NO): NO